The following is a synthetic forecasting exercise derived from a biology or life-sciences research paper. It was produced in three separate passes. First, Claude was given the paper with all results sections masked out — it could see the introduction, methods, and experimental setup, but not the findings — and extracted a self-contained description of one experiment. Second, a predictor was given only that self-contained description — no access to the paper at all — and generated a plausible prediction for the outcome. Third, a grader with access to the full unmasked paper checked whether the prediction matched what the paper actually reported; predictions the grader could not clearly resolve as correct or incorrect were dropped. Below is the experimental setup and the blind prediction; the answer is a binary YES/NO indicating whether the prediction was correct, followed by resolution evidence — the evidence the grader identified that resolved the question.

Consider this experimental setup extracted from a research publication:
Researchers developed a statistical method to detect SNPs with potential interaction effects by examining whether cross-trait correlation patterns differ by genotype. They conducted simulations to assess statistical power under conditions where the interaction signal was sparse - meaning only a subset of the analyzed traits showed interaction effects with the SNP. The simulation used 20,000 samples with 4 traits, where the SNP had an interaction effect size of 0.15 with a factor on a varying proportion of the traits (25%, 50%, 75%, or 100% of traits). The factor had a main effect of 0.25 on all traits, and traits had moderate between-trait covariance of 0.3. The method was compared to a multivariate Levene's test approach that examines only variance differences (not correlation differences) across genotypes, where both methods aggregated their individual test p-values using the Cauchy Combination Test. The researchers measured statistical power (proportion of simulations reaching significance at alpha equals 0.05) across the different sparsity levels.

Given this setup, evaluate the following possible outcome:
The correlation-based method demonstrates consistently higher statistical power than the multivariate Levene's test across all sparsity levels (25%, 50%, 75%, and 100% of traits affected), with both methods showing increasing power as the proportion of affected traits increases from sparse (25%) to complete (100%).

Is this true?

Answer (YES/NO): YES